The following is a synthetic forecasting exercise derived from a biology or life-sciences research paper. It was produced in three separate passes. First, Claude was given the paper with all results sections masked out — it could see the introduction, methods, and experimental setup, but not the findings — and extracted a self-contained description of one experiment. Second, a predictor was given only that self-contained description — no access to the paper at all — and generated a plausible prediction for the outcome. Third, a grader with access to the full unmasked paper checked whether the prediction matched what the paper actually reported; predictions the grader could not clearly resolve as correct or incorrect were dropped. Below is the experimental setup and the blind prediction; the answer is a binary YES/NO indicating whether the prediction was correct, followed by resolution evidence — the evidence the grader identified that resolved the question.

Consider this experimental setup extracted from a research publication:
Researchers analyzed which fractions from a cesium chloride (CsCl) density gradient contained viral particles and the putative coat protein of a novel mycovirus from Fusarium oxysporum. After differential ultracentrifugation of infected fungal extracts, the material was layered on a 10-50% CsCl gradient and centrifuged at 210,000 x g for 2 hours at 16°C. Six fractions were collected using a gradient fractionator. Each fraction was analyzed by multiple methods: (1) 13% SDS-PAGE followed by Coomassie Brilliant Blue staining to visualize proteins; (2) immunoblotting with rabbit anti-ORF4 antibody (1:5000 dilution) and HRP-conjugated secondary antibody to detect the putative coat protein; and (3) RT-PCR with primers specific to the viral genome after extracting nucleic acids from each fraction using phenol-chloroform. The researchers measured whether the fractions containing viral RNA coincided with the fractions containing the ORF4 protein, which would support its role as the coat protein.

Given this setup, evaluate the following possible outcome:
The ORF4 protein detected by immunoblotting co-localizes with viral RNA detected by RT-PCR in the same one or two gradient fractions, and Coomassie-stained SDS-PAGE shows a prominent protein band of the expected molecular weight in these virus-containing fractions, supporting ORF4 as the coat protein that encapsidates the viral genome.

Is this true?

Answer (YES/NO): YES